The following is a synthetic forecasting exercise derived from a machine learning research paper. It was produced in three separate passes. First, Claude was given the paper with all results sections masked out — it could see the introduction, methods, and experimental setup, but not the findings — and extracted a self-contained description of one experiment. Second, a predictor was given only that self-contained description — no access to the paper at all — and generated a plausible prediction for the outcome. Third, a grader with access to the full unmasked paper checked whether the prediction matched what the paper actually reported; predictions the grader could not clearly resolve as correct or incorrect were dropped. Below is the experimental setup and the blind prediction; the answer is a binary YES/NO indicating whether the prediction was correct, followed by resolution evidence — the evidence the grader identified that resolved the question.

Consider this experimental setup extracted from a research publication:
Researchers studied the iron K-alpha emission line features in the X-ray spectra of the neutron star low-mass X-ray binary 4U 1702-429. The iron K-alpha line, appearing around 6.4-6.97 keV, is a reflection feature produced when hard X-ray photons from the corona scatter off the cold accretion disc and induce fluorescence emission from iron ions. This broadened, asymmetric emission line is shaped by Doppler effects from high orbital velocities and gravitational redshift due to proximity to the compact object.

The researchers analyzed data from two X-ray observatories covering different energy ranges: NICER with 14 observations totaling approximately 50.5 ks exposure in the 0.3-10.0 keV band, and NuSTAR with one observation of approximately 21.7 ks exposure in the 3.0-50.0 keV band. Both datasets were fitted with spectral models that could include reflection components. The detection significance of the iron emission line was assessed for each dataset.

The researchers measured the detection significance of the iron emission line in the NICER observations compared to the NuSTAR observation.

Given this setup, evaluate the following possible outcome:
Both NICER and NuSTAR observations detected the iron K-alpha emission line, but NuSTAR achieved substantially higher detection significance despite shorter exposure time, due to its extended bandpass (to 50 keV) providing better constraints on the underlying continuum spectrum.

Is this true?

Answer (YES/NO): NO